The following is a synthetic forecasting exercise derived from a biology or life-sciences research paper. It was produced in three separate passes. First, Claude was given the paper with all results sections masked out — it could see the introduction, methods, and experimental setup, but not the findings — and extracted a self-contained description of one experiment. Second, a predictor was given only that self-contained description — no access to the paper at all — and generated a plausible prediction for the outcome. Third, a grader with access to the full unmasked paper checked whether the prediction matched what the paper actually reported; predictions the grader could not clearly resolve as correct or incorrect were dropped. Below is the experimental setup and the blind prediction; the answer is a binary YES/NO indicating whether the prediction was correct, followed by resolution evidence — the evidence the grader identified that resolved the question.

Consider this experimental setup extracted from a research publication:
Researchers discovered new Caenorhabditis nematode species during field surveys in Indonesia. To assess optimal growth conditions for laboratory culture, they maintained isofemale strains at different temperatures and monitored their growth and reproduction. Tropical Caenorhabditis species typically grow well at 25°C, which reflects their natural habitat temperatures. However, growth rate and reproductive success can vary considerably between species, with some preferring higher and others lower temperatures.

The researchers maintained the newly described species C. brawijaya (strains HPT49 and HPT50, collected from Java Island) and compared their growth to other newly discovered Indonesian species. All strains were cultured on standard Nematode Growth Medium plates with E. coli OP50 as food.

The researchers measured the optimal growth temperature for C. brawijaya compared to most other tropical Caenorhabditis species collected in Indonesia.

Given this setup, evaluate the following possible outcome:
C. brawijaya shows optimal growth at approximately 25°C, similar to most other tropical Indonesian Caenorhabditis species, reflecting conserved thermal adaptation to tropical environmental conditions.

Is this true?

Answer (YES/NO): NO